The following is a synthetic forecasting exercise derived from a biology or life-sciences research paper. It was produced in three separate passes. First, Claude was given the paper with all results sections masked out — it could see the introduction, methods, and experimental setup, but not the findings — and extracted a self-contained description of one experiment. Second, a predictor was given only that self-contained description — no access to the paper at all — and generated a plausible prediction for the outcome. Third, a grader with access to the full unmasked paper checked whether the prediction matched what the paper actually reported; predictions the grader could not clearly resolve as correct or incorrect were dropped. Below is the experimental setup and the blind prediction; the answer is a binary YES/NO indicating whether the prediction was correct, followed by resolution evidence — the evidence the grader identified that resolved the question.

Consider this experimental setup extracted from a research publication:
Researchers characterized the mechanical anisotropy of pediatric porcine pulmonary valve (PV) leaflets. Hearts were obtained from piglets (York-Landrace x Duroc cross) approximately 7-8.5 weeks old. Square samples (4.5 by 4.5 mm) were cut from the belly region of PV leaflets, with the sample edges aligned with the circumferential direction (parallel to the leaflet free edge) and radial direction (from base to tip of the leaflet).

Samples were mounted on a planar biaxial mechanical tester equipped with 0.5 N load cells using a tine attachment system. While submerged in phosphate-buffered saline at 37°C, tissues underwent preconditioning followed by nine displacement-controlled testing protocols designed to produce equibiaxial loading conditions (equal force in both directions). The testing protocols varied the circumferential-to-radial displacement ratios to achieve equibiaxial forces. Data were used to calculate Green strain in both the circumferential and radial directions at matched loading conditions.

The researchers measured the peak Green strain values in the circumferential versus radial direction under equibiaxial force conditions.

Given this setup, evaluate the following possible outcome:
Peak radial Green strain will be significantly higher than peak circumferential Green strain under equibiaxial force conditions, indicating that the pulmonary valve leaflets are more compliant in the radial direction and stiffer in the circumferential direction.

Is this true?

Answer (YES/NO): YES